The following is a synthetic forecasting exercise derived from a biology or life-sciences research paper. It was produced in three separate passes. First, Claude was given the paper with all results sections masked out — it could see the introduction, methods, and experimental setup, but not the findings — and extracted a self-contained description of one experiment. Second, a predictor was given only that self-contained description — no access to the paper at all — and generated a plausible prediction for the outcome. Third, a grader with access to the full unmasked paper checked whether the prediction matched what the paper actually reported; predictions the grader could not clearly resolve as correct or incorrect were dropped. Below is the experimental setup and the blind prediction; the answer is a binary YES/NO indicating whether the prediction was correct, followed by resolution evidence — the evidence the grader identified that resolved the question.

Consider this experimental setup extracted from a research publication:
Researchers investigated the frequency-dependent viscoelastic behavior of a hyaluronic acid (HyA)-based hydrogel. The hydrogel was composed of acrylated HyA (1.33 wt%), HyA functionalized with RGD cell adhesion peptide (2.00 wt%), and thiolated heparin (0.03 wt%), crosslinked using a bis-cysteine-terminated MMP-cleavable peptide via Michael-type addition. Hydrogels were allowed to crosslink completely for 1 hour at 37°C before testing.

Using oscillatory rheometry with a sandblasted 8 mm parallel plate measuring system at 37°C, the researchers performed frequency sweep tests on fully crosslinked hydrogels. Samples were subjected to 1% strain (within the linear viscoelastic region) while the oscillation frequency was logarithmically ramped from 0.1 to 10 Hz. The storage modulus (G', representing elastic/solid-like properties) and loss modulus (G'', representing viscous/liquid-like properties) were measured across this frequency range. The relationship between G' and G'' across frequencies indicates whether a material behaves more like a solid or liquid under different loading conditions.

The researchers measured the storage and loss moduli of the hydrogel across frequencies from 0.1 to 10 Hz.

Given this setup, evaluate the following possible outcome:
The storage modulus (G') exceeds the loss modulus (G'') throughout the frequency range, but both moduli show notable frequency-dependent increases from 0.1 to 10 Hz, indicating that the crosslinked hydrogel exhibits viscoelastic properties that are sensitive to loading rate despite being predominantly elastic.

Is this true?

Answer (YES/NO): NO